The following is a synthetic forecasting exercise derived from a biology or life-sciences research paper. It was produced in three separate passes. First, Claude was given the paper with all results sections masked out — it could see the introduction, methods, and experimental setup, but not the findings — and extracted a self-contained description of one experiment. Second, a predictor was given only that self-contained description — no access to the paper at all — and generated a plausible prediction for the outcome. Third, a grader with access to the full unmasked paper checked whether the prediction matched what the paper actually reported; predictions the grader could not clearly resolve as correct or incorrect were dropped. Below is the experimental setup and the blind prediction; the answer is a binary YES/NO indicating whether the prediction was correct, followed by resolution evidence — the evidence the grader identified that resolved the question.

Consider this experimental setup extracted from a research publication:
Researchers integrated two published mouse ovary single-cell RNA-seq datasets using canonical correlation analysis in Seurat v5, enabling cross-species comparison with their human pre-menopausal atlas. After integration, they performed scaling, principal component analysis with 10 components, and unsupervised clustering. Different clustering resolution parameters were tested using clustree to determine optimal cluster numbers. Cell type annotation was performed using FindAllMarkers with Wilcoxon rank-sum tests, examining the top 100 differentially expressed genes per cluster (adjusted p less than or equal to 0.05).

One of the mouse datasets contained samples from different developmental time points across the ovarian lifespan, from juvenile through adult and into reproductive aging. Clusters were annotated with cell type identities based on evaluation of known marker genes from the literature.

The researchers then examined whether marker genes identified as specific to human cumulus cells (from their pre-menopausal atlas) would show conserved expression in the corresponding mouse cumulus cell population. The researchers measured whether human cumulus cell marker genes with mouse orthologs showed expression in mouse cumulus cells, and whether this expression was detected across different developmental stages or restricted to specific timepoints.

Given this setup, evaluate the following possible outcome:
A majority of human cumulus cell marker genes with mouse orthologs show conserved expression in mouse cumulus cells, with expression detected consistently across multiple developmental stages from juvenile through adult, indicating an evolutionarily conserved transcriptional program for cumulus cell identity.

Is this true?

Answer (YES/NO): NO